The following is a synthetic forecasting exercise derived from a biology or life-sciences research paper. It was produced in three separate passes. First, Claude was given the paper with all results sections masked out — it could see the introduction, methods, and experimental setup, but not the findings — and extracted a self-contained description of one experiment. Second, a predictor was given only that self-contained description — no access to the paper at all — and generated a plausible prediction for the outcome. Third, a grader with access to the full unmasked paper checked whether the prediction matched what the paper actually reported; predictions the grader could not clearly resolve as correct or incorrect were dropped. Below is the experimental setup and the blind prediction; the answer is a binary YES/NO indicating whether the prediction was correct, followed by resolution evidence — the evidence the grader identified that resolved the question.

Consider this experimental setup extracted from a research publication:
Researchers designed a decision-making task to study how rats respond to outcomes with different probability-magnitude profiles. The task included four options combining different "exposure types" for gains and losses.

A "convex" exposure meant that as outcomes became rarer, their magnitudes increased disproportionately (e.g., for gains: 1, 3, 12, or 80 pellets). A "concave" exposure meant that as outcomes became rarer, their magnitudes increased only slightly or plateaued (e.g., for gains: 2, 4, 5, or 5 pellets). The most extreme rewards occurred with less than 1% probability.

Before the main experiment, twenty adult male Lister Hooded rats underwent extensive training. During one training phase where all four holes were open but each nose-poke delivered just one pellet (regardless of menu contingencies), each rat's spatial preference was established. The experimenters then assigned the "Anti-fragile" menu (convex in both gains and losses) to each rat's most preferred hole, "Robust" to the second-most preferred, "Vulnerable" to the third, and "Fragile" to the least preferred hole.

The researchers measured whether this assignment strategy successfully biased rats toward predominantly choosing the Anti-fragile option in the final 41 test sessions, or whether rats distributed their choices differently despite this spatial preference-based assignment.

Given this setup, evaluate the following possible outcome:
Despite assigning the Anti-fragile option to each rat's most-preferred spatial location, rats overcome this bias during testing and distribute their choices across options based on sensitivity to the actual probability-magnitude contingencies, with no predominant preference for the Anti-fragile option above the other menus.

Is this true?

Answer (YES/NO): NO